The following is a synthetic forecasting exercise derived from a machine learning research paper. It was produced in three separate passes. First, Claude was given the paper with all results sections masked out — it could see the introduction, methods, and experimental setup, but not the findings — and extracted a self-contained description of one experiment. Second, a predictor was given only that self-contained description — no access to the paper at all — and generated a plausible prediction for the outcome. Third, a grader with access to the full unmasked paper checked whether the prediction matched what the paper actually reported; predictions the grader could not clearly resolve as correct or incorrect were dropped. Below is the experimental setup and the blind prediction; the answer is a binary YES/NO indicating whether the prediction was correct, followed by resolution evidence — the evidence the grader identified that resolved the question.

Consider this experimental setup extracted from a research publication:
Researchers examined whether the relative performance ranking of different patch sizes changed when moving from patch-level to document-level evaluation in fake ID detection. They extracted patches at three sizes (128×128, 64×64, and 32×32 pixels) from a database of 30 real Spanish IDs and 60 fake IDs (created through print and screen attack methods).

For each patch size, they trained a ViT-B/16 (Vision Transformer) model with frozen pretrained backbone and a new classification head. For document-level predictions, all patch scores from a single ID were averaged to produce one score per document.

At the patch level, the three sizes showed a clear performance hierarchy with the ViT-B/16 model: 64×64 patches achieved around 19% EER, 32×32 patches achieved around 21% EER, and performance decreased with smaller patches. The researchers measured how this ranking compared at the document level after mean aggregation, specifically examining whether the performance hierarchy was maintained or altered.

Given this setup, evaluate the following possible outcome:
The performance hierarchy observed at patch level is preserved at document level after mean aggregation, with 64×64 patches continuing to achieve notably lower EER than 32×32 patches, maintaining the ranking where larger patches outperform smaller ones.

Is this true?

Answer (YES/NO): NO